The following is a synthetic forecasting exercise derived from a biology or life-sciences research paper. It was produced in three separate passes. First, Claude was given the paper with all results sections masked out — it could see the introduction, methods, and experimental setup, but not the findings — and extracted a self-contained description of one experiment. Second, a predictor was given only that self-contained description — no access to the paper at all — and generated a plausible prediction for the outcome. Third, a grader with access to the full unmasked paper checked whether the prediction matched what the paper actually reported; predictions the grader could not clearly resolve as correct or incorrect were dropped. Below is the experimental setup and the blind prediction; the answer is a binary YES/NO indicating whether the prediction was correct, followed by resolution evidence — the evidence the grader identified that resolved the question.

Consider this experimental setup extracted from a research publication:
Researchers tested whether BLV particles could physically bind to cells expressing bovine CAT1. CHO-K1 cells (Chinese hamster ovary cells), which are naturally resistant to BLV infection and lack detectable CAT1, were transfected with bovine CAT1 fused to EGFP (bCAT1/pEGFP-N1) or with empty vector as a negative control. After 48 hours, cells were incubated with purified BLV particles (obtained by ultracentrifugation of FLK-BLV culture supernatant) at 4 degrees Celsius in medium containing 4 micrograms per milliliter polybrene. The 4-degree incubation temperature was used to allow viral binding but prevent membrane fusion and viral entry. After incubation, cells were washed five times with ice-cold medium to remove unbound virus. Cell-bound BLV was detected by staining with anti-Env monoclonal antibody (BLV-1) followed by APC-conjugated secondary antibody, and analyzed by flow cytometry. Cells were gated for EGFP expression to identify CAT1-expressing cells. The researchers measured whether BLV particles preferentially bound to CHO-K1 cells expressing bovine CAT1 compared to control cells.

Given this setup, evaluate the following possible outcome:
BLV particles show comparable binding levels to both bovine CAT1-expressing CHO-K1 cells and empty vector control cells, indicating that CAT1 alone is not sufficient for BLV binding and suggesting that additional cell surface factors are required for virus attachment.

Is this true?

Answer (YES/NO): NO